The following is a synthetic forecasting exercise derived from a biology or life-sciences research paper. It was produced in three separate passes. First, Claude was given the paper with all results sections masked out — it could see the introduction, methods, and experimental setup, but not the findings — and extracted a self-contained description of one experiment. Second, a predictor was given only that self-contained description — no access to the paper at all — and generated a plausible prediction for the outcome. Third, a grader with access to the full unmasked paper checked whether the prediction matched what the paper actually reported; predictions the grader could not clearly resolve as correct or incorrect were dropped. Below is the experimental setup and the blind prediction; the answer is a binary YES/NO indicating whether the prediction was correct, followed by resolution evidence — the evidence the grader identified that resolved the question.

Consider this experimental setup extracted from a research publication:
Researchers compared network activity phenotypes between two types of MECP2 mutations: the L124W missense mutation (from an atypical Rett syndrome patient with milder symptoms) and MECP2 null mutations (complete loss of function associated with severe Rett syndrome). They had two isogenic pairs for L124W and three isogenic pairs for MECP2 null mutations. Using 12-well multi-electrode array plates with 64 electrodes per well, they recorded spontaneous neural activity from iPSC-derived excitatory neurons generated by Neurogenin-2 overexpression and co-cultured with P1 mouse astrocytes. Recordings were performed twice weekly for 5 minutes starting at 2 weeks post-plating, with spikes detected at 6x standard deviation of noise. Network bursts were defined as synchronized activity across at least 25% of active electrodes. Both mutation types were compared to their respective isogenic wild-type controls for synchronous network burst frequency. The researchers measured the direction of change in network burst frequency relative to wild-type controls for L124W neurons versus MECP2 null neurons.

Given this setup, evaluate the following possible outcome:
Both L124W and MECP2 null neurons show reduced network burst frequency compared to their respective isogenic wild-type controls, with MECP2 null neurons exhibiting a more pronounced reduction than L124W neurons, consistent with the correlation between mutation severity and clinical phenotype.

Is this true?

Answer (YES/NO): NO